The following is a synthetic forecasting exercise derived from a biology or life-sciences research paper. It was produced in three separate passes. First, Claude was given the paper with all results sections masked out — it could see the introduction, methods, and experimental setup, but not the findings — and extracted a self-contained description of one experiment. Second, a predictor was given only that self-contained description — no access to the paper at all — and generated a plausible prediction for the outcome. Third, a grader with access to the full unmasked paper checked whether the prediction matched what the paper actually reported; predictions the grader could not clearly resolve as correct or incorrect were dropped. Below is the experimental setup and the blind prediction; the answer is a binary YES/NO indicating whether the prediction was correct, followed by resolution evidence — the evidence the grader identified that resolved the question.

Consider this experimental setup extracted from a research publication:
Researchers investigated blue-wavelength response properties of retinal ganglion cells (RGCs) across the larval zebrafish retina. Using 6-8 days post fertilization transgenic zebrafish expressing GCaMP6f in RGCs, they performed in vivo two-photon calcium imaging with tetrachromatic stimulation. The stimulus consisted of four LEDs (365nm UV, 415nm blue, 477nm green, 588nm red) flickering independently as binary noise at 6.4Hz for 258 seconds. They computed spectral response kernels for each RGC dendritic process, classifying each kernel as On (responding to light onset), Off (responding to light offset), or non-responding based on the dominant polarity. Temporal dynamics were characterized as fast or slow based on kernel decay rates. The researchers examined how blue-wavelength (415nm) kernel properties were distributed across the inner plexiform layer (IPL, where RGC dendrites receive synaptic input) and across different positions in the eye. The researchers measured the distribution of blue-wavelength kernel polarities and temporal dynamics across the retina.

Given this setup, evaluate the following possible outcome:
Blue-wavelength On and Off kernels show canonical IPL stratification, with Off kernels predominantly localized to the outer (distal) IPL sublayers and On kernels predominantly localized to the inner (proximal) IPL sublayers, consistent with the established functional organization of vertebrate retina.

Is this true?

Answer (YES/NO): NO